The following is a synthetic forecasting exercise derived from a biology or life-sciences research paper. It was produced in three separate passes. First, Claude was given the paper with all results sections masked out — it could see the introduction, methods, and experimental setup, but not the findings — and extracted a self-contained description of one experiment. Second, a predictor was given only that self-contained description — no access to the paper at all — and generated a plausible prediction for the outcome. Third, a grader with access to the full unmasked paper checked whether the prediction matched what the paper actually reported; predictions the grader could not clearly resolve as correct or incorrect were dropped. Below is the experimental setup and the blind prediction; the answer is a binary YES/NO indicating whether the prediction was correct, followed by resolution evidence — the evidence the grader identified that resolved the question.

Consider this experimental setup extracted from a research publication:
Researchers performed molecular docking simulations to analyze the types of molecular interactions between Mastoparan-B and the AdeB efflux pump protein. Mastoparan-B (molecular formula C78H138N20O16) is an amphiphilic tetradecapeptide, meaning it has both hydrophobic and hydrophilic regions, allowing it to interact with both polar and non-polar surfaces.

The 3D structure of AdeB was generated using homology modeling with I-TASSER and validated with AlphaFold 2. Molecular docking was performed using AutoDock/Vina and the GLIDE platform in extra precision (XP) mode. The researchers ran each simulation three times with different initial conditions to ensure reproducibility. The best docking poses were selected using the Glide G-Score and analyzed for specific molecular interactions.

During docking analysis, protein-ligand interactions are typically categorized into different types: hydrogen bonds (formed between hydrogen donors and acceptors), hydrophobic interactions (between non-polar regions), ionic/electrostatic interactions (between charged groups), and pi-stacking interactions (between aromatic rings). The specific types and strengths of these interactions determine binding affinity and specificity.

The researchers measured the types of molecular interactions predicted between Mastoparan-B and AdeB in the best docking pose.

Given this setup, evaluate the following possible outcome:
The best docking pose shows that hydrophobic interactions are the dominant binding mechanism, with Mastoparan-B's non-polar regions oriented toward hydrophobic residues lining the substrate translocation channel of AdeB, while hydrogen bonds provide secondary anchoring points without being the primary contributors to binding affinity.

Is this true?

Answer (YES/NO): NO